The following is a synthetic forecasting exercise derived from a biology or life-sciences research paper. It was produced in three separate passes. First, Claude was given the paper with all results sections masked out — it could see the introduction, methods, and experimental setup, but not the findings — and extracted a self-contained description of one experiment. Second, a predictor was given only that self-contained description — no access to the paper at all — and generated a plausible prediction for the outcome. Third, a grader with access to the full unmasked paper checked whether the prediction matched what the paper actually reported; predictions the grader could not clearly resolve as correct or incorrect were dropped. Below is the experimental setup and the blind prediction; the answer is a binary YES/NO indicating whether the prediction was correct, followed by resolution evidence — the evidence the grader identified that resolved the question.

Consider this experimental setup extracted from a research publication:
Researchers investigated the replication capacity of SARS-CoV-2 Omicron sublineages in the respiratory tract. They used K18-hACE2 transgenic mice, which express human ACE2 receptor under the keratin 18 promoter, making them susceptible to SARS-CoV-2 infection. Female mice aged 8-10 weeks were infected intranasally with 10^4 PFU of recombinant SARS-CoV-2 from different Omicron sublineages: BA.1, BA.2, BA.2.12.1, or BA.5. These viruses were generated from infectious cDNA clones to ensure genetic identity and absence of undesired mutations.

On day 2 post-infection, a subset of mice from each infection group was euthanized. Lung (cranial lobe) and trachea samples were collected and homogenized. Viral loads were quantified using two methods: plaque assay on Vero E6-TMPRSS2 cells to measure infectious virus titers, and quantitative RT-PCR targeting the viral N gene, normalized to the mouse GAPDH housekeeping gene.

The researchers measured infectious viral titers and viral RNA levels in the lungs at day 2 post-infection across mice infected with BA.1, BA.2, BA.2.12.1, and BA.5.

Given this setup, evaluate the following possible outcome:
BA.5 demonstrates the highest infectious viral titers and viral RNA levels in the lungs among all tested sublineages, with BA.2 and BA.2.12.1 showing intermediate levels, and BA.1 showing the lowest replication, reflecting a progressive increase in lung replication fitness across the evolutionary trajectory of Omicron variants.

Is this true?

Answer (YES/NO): NO